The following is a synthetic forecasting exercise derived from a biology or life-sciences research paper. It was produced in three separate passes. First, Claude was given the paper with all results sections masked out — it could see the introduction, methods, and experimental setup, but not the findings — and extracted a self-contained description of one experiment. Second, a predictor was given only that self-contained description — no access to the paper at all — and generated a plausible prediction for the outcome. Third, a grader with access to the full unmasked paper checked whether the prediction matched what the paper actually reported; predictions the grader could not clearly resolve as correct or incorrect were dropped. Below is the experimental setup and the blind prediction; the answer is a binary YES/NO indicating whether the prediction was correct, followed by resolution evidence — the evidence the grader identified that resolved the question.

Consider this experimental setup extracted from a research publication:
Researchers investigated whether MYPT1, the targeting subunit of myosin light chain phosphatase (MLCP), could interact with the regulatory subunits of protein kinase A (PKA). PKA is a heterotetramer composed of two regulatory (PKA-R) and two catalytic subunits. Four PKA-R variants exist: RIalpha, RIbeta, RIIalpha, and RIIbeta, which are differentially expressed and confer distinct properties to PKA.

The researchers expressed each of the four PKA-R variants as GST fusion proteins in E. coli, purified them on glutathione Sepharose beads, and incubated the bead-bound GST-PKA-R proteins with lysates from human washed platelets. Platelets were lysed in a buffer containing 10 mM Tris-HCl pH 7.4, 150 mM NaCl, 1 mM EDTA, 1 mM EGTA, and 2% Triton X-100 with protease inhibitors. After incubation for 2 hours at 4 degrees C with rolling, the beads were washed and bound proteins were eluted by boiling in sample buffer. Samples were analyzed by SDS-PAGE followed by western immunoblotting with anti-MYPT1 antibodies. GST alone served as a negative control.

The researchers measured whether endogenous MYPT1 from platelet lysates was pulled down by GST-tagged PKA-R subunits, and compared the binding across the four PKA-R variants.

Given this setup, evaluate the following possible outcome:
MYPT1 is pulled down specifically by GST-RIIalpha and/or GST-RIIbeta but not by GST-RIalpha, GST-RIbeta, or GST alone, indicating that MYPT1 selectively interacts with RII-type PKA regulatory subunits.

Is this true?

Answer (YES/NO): NO